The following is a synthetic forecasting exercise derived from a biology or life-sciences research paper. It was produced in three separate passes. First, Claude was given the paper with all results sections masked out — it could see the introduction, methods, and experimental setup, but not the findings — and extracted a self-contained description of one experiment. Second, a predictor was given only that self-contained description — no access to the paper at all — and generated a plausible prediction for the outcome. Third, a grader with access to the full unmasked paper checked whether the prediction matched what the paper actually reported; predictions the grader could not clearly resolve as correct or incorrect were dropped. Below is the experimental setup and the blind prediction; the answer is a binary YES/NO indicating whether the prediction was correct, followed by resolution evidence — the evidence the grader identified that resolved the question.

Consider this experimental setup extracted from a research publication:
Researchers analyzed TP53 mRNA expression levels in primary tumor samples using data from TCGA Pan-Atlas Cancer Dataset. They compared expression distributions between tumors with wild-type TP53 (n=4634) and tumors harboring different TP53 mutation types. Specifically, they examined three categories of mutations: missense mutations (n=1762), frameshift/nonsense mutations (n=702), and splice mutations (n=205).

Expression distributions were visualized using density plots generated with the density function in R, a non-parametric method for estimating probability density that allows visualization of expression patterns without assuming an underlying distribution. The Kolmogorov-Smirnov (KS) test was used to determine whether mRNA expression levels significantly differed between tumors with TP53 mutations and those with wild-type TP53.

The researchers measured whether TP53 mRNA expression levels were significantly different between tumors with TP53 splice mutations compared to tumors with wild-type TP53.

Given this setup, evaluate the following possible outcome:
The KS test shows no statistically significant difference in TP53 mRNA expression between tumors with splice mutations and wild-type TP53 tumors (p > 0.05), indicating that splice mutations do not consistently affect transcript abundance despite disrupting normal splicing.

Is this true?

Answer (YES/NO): NO